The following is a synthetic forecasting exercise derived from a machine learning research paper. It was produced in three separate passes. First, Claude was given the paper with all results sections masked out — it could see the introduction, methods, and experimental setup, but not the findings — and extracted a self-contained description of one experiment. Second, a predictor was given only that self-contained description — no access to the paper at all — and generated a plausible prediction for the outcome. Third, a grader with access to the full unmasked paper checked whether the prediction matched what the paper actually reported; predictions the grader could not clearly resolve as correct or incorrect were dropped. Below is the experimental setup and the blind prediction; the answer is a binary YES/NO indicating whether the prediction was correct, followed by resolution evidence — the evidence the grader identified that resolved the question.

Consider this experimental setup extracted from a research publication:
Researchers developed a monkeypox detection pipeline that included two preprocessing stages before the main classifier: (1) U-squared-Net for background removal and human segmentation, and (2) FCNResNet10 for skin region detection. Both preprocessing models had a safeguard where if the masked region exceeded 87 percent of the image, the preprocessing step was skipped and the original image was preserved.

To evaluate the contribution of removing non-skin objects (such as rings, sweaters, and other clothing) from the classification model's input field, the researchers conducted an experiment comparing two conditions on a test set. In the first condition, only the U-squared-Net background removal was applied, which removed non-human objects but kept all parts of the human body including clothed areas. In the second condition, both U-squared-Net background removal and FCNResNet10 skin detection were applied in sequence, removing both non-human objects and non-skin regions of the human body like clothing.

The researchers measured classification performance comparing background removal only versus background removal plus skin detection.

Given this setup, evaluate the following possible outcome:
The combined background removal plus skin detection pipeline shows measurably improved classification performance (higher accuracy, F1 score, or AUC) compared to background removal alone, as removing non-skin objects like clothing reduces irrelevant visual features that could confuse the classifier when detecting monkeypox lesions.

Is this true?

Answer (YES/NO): YES